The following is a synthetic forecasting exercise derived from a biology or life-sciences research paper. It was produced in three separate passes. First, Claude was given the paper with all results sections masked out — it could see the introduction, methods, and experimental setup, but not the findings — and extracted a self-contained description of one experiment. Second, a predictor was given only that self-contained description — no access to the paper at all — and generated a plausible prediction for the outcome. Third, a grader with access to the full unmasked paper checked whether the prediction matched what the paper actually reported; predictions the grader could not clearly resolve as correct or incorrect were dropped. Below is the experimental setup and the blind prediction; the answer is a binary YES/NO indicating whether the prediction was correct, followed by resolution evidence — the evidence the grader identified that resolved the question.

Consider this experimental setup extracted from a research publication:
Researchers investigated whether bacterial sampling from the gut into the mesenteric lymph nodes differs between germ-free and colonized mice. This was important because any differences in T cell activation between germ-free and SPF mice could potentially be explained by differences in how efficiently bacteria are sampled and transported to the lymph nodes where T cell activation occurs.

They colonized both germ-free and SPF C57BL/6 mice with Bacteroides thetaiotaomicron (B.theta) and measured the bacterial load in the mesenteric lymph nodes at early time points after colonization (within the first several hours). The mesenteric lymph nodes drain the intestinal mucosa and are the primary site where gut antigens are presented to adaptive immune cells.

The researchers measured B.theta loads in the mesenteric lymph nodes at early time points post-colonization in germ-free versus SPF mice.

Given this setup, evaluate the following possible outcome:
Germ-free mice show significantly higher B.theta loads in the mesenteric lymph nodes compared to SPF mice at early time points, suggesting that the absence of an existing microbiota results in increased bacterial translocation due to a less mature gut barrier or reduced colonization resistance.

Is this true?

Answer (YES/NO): NO